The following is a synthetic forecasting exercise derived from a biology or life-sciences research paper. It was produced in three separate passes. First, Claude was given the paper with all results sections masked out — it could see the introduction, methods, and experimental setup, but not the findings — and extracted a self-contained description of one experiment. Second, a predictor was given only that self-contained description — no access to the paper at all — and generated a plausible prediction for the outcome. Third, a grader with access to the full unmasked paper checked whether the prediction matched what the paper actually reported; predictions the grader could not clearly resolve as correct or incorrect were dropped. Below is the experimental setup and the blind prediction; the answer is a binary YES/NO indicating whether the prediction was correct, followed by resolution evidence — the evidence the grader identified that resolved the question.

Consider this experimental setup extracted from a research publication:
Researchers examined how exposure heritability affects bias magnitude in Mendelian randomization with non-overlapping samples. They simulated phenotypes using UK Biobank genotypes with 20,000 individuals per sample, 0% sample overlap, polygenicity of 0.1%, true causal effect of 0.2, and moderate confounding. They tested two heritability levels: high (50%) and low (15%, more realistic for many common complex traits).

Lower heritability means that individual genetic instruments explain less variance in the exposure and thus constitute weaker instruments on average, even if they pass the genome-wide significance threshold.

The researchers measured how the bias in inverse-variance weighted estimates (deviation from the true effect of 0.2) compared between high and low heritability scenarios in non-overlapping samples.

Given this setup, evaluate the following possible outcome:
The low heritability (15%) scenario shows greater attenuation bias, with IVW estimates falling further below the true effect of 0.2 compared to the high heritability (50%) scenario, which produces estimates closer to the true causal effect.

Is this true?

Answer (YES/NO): YES